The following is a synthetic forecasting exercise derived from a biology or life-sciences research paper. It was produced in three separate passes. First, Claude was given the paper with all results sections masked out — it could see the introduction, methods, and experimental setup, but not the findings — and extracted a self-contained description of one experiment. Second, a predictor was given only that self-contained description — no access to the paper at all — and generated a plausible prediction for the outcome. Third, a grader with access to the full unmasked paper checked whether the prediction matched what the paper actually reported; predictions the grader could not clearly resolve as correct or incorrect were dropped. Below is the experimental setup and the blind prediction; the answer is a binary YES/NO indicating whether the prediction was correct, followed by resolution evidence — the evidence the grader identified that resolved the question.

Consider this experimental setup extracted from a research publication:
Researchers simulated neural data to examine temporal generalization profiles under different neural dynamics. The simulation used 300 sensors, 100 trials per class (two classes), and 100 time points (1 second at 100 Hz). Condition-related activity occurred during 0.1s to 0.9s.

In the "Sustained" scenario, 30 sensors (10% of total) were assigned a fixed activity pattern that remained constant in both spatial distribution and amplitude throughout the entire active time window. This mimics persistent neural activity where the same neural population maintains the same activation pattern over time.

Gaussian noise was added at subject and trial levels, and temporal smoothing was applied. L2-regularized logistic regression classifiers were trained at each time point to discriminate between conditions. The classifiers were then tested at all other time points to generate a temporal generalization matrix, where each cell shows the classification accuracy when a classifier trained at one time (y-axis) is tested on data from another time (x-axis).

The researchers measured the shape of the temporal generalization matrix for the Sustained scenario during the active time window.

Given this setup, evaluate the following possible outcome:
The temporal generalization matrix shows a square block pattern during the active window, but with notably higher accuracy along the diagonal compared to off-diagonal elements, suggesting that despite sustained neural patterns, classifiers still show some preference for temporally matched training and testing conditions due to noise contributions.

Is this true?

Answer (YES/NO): NO